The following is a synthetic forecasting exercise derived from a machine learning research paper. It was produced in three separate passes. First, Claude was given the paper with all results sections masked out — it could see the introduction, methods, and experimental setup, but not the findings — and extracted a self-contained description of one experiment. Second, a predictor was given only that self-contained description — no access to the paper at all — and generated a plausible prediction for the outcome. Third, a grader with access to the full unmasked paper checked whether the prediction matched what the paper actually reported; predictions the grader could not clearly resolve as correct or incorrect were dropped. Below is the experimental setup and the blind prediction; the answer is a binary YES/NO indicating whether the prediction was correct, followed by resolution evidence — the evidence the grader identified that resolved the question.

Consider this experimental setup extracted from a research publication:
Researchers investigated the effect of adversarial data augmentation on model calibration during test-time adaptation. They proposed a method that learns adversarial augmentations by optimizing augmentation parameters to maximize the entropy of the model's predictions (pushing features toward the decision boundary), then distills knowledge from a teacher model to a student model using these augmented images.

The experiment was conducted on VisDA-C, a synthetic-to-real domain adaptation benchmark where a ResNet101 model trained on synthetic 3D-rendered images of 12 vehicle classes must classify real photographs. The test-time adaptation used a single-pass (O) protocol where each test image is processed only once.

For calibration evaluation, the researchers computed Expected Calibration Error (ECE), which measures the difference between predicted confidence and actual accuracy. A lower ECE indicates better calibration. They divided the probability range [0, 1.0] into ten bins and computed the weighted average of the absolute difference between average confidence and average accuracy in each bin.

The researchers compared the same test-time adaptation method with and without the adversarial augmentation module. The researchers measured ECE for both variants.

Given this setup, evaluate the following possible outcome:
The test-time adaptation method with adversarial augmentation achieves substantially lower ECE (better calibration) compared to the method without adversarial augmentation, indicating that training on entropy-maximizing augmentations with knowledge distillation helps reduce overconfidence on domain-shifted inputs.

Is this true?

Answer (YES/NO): YES